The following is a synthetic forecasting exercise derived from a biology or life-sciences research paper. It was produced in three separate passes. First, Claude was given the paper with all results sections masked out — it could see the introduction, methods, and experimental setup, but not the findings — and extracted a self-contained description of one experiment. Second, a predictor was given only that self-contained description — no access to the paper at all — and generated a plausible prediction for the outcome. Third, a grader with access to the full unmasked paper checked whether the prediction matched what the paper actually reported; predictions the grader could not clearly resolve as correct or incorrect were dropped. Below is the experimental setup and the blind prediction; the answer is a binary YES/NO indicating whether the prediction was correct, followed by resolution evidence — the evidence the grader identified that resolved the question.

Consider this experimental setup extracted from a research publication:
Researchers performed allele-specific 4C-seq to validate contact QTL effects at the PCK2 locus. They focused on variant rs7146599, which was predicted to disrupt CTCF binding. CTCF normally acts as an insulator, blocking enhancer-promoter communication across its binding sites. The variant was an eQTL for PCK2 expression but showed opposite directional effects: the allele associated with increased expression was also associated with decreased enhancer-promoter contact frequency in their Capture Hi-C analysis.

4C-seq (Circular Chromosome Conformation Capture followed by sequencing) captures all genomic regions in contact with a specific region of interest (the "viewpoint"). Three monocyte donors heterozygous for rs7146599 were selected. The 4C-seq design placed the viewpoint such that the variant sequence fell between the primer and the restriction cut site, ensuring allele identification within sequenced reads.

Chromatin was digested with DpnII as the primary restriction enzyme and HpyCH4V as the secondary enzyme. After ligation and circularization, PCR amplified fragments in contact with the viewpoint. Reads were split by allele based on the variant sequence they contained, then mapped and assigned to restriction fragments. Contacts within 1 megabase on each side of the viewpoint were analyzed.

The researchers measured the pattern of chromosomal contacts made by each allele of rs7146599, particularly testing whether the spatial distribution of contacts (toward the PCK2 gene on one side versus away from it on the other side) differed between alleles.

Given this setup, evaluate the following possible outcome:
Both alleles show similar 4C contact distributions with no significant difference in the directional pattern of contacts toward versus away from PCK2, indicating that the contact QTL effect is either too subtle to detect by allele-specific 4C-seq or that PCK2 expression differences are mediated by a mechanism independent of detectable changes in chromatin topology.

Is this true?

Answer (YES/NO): NO